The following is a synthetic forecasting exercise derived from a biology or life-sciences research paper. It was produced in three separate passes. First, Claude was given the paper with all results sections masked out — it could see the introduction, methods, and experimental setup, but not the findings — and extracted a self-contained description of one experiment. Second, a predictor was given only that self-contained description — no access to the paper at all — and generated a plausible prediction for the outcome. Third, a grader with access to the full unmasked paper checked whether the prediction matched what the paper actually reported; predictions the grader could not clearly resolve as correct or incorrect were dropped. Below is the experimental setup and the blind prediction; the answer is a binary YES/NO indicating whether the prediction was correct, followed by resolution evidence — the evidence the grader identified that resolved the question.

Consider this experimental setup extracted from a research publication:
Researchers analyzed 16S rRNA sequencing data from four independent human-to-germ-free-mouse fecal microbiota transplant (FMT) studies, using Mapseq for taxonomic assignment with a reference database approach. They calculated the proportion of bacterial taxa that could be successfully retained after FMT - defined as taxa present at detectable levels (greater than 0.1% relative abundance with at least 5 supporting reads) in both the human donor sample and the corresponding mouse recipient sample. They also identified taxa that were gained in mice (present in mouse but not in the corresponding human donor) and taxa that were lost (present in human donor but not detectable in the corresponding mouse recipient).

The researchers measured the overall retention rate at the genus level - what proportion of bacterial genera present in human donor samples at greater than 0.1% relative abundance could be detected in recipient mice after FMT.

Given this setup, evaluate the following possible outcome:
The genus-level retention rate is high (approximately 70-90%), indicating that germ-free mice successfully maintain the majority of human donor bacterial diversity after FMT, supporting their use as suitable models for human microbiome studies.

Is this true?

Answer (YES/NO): NO